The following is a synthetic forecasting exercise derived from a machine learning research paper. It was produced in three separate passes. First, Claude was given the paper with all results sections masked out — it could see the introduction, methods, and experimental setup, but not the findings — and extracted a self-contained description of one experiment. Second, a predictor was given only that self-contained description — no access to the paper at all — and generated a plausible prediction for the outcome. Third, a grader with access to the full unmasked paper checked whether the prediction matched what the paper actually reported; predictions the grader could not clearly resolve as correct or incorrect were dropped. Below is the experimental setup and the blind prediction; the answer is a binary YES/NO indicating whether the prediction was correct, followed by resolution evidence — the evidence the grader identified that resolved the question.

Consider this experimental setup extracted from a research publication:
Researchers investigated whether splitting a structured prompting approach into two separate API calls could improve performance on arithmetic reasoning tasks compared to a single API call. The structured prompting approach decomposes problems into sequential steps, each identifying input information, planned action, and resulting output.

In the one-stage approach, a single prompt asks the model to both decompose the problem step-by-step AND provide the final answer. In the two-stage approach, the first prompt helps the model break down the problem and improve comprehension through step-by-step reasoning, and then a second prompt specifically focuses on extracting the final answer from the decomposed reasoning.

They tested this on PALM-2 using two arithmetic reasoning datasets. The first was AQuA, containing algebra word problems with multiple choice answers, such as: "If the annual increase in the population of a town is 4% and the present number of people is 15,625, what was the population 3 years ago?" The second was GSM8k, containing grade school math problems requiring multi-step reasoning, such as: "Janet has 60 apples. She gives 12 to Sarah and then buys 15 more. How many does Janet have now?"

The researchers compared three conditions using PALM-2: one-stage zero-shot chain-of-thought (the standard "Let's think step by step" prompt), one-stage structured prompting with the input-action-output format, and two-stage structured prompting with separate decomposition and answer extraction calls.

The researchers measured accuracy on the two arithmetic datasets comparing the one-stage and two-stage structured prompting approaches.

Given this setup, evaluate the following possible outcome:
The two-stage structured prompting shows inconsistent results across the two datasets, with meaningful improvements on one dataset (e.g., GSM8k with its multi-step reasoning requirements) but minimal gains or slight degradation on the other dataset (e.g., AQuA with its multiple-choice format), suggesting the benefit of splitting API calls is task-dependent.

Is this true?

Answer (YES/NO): NO